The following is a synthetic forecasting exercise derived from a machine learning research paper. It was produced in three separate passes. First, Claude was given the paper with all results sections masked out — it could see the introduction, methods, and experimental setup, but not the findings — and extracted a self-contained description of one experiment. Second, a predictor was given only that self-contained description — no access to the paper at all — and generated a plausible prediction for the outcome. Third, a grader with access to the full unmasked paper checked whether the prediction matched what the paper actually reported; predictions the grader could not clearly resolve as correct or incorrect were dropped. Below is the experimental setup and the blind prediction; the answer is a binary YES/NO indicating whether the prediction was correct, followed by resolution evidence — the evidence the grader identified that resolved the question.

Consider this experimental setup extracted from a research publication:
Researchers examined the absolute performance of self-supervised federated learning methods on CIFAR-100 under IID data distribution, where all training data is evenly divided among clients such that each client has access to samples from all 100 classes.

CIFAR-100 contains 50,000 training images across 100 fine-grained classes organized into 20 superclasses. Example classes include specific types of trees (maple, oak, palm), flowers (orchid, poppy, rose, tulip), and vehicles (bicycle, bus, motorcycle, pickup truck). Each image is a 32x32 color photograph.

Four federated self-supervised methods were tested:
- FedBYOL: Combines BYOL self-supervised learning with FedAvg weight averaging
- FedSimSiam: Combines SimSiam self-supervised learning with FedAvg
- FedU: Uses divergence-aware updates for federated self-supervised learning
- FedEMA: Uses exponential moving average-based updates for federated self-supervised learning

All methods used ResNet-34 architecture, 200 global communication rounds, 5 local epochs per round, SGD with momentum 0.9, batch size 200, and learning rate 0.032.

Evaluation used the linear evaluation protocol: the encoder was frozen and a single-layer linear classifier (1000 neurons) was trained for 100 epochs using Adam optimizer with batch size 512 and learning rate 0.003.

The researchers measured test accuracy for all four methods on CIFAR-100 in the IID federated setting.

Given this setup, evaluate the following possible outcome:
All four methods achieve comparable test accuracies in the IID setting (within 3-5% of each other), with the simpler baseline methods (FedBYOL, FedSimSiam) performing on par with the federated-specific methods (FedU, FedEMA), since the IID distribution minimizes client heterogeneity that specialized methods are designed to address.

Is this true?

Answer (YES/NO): NO